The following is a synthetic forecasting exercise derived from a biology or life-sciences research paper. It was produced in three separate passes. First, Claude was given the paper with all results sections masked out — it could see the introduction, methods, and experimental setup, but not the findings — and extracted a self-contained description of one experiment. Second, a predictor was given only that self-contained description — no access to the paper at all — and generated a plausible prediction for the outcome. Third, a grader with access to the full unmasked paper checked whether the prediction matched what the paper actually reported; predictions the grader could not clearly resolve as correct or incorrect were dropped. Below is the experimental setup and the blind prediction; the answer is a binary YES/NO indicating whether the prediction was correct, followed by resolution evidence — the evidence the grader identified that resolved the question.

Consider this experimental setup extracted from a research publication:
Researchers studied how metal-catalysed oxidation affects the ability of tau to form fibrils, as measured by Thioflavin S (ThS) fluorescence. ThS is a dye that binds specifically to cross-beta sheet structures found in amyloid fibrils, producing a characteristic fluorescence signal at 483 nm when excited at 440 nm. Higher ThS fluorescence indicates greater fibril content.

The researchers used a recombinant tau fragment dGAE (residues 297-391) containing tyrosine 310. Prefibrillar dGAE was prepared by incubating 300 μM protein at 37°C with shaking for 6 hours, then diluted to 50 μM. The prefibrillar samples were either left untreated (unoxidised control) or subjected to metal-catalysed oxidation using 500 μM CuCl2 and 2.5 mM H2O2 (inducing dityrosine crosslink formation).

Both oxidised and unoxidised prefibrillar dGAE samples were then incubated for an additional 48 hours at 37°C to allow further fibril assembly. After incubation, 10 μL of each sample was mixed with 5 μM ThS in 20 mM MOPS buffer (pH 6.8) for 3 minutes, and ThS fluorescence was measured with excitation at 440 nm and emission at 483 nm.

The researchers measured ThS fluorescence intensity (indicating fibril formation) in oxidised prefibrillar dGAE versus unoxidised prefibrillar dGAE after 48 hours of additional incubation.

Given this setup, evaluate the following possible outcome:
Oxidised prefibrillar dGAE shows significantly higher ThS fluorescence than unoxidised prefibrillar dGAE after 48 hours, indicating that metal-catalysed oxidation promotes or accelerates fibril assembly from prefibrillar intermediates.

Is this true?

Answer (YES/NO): NO